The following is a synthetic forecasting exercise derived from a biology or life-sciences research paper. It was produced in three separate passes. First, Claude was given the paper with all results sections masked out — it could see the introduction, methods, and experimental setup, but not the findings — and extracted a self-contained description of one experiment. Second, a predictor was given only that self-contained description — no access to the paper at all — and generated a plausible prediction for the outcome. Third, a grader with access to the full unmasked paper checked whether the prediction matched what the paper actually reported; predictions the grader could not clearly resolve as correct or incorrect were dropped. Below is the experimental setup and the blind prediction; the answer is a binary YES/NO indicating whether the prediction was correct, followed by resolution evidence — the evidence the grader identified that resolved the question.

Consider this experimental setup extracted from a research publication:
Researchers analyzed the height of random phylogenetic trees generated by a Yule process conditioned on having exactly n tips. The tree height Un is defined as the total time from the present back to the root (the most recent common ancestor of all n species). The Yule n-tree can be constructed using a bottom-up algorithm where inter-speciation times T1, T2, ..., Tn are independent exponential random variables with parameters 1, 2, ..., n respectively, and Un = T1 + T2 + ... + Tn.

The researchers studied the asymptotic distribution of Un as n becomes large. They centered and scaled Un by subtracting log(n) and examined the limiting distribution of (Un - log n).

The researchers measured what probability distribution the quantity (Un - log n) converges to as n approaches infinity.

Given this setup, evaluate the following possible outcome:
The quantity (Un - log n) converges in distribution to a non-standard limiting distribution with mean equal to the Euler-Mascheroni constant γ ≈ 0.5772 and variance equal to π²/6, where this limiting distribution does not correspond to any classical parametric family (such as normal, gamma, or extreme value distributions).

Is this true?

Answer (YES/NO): NO